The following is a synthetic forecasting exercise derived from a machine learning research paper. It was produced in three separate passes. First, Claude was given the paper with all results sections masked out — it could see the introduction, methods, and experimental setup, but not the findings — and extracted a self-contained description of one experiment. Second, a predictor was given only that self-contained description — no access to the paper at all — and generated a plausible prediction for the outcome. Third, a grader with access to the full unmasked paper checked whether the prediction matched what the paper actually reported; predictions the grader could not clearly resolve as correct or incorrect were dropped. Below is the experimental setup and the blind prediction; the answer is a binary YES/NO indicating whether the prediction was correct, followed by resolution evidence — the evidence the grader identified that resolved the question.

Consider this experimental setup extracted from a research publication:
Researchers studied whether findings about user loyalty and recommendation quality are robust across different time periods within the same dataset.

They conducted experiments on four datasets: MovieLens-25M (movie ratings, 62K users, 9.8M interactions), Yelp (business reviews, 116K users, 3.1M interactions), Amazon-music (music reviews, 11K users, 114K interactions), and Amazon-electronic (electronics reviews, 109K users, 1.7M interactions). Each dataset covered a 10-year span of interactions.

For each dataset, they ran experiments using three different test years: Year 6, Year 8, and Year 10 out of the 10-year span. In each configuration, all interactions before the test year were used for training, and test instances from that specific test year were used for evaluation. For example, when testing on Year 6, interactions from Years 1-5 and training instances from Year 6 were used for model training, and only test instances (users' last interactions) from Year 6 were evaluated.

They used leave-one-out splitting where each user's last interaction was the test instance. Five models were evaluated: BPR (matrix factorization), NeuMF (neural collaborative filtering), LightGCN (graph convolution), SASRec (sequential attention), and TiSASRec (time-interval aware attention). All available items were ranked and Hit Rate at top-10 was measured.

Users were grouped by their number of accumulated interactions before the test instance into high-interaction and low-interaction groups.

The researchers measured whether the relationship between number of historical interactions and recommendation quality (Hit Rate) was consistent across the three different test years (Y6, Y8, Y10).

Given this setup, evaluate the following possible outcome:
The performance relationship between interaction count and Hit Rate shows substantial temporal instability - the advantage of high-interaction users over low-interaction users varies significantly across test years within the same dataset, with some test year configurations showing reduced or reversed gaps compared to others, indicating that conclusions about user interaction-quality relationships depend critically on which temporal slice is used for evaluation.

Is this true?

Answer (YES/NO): NO